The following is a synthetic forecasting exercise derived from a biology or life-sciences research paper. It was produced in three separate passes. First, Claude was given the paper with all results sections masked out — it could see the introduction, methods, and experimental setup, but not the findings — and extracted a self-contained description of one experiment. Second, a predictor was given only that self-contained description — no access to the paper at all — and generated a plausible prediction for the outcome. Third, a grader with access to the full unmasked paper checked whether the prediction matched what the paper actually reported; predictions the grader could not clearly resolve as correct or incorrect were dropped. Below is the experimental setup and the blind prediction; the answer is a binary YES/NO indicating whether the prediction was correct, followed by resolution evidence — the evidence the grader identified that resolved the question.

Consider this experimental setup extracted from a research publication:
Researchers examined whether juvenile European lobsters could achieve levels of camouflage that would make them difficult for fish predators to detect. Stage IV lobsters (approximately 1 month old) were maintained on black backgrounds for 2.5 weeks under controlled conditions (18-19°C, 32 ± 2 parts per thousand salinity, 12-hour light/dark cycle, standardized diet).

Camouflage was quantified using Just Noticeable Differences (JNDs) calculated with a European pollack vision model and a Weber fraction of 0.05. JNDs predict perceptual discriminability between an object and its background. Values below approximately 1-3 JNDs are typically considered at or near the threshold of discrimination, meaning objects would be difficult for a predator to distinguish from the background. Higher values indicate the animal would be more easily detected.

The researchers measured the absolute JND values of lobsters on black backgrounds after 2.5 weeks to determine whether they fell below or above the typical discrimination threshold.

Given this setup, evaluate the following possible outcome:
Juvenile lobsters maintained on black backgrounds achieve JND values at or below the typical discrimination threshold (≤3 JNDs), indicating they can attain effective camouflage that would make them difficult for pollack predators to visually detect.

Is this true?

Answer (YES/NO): YES